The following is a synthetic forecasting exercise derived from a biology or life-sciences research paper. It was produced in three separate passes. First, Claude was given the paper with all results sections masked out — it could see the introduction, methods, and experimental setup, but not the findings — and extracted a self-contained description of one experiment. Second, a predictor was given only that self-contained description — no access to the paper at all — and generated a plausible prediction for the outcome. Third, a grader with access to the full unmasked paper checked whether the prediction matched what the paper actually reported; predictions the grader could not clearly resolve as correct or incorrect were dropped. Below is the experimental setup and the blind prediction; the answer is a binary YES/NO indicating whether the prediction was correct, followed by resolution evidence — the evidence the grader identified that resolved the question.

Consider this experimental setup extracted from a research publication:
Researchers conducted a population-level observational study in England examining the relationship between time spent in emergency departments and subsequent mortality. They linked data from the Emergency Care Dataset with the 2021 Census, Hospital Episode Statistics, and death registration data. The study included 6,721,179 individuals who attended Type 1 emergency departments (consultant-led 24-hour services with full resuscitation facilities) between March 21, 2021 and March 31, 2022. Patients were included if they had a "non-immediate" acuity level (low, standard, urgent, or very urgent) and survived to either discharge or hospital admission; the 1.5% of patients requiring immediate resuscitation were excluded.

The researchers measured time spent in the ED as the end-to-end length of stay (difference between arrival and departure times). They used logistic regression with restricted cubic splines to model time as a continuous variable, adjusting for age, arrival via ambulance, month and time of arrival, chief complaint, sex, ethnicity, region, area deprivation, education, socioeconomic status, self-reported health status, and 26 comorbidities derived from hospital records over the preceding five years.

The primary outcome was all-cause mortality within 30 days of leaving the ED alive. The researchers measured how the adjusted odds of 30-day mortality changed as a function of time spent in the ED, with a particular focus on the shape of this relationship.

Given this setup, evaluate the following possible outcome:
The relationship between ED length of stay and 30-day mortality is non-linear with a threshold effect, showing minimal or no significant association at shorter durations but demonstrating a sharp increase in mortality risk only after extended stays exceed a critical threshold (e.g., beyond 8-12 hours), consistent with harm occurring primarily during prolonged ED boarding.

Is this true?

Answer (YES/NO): NO